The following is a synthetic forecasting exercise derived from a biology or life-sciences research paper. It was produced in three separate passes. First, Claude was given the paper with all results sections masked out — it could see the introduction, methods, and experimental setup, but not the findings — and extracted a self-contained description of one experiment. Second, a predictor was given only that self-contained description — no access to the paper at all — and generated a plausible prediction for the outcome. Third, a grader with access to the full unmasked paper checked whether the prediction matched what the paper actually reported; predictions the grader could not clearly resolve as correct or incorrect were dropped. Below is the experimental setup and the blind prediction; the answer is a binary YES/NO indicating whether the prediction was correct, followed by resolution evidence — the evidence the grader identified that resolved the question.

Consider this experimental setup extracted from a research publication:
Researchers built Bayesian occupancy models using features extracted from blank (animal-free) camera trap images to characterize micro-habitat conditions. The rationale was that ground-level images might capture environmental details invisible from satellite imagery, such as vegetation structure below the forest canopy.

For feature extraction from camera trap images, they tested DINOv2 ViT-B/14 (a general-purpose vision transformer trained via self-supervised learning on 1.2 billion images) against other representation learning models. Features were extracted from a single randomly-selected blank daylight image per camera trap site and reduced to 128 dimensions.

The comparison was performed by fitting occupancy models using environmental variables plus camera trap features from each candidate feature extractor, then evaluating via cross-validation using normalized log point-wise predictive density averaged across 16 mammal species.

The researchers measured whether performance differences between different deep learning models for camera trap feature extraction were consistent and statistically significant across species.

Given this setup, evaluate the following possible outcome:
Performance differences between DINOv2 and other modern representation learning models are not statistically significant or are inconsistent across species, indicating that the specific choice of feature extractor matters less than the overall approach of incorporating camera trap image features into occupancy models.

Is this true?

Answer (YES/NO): YES